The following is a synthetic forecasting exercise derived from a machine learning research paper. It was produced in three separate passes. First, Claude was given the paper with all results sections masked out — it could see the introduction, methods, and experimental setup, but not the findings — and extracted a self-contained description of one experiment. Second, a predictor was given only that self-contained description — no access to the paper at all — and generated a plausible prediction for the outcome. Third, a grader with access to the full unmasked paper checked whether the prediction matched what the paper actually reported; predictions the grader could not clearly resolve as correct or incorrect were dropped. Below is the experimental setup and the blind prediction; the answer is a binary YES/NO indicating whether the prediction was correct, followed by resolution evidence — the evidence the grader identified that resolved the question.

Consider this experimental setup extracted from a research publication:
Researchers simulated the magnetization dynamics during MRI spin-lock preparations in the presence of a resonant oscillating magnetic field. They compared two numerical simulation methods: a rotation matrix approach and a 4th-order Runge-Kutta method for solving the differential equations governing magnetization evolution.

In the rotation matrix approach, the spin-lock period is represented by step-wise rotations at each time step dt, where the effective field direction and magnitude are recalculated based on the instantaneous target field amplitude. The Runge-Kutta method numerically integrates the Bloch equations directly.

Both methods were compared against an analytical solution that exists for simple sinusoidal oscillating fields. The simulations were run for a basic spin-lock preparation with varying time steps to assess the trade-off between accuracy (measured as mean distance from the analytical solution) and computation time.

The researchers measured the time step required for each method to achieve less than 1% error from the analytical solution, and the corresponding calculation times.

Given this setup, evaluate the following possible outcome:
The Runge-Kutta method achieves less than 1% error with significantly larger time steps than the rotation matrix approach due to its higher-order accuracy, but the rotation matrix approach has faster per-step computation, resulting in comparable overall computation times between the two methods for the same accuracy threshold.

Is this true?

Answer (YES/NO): NO